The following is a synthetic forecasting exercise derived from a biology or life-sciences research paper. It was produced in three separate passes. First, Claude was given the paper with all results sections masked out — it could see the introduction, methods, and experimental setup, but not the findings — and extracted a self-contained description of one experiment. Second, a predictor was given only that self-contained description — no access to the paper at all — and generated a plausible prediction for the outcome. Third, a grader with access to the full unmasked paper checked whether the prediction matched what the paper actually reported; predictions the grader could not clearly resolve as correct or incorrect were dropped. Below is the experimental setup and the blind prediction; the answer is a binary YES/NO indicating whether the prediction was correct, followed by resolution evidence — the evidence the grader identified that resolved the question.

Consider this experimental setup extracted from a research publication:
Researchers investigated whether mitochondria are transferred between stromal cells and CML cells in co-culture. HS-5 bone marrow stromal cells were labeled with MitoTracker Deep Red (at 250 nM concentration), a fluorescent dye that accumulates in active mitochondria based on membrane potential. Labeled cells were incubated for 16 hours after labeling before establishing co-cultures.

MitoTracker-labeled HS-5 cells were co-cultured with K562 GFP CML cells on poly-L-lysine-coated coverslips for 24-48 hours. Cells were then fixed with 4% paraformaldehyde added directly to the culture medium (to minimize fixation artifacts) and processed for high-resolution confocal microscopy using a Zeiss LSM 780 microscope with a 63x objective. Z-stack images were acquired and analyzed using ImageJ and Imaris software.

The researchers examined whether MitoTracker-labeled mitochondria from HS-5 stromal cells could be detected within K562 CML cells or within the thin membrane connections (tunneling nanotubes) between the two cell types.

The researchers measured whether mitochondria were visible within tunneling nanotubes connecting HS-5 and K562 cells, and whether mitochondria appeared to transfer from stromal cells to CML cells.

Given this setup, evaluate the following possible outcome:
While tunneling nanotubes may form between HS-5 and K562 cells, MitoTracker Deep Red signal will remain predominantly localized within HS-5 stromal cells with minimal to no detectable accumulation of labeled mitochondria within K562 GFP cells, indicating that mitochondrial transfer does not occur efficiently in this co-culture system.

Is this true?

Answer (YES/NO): NO